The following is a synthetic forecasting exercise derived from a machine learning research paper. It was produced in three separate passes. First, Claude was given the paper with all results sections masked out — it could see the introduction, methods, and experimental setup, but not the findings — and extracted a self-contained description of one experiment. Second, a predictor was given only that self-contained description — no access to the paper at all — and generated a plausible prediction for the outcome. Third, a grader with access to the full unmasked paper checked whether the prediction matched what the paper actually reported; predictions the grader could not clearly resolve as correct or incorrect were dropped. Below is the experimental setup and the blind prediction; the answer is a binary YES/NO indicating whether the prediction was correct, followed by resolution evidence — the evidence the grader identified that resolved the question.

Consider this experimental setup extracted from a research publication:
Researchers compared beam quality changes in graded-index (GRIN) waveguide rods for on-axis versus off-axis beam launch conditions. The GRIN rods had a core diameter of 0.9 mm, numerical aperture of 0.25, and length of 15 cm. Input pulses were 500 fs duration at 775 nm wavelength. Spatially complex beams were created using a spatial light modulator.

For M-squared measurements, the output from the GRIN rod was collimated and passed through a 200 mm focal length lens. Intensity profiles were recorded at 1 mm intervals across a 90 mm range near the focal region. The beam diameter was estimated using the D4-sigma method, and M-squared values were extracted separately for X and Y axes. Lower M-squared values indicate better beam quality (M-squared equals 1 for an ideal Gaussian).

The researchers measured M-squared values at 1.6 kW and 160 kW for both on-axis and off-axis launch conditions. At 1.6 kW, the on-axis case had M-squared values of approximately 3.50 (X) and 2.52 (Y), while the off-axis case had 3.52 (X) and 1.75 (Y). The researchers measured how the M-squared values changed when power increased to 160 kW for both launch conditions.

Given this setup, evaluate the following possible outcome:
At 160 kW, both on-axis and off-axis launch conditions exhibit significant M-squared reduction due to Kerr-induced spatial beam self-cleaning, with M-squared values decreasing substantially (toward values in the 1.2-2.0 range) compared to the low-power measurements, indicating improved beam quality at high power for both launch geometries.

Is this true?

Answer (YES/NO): NO